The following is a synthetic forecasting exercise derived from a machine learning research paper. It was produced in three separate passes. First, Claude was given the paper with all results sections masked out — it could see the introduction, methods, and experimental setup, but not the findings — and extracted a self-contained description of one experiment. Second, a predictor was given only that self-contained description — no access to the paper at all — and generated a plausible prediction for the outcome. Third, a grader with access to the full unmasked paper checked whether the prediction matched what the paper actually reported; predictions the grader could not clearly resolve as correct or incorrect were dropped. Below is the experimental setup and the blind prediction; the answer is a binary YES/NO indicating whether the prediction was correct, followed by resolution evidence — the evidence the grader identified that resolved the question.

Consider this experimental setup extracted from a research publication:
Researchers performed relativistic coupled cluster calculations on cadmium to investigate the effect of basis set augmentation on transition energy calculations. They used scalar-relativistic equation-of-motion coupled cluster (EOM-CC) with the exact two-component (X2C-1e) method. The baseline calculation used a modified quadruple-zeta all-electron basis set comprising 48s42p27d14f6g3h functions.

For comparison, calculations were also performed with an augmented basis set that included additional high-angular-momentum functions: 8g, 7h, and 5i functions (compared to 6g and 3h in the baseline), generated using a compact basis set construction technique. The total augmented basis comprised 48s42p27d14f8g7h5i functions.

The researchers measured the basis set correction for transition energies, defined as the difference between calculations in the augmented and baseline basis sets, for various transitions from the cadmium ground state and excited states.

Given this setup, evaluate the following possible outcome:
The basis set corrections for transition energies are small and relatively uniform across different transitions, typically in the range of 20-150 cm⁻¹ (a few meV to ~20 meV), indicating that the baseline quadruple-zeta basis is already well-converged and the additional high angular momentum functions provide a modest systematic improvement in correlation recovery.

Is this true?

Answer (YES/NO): YES